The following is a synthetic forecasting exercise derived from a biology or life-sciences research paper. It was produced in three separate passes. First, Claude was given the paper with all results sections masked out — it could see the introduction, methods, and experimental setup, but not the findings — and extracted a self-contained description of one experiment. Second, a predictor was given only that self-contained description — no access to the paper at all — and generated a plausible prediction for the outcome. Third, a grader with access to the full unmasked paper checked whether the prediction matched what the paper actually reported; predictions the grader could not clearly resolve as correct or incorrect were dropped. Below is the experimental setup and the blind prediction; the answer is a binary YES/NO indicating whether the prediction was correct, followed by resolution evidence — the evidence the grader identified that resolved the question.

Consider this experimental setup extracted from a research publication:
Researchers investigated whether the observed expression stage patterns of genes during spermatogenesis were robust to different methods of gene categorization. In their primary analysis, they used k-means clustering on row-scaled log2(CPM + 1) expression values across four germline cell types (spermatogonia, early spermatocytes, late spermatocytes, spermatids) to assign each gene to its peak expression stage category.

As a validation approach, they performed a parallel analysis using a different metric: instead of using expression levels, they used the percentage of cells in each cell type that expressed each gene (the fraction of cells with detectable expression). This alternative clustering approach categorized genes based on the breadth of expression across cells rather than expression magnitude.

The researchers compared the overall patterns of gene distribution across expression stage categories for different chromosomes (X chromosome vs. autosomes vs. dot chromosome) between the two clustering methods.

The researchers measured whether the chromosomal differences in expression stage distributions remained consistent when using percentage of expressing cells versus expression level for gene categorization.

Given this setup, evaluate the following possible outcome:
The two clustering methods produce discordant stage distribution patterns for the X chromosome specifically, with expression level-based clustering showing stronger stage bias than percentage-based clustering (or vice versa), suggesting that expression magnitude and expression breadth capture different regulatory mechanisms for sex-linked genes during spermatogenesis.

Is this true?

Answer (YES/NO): NO